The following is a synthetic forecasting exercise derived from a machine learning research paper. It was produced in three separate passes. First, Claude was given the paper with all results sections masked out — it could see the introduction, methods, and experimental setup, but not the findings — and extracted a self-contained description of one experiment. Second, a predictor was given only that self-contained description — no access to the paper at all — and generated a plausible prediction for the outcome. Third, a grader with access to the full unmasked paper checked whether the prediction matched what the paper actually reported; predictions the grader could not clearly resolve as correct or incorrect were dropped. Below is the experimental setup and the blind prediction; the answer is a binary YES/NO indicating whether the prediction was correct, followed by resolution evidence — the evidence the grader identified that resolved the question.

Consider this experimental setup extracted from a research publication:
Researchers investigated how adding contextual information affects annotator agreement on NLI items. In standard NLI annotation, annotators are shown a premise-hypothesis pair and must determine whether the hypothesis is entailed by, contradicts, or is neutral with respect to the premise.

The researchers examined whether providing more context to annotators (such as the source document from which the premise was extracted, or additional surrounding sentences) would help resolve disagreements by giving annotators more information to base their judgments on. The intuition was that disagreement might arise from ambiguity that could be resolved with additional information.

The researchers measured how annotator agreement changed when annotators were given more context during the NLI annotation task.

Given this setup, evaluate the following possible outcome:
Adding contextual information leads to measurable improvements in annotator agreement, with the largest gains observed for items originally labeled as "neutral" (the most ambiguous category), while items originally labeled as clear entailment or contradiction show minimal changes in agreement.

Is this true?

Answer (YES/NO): NO